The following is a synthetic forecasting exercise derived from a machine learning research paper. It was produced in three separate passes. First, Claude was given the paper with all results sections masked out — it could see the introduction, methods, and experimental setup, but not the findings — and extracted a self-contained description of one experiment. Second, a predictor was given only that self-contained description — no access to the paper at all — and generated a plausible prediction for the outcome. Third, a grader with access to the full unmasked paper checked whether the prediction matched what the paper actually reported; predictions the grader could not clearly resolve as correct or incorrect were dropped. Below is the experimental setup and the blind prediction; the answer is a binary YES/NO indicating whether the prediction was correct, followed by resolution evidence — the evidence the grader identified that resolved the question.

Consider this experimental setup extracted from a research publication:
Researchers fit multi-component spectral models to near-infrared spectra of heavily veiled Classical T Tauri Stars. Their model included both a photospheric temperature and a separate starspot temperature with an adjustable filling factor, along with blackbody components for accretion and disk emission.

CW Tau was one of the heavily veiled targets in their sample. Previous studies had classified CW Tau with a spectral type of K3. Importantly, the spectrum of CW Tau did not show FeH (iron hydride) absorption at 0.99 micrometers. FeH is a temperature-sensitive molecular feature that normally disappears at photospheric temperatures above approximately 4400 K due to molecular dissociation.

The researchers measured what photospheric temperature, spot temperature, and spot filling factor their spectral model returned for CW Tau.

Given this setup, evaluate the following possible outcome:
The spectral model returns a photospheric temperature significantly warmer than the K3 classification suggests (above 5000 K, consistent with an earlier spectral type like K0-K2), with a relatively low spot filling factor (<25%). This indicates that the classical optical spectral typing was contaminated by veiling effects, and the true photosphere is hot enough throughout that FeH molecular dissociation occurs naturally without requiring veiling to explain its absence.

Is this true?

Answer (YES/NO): NO